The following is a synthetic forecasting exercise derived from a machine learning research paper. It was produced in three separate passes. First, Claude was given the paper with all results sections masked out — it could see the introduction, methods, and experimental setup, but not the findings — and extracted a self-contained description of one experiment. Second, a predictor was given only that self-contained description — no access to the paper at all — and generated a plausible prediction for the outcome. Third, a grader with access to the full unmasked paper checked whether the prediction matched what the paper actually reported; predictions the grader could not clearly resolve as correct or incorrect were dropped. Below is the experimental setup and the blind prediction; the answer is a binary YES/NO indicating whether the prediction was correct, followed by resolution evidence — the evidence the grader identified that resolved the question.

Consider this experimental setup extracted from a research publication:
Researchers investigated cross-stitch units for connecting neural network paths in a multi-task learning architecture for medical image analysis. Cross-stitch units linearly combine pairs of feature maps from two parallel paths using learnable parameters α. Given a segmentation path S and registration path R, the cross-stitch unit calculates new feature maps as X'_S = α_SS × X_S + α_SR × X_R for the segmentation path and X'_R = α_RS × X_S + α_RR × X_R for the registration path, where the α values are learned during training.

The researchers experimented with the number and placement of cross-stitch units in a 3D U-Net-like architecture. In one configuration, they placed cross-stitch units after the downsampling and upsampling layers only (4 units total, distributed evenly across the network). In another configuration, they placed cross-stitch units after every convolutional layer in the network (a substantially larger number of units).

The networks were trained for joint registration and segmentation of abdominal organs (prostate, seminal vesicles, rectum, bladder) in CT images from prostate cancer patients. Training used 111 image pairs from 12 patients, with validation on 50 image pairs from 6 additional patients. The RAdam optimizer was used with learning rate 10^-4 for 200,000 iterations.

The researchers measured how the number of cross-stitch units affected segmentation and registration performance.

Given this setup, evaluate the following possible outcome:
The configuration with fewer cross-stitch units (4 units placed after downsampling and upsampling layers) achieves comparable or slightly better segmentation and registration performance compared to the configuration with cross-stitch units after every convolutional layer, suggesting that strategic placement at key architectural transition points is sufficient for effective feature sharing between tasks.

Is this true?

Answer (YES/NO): YES